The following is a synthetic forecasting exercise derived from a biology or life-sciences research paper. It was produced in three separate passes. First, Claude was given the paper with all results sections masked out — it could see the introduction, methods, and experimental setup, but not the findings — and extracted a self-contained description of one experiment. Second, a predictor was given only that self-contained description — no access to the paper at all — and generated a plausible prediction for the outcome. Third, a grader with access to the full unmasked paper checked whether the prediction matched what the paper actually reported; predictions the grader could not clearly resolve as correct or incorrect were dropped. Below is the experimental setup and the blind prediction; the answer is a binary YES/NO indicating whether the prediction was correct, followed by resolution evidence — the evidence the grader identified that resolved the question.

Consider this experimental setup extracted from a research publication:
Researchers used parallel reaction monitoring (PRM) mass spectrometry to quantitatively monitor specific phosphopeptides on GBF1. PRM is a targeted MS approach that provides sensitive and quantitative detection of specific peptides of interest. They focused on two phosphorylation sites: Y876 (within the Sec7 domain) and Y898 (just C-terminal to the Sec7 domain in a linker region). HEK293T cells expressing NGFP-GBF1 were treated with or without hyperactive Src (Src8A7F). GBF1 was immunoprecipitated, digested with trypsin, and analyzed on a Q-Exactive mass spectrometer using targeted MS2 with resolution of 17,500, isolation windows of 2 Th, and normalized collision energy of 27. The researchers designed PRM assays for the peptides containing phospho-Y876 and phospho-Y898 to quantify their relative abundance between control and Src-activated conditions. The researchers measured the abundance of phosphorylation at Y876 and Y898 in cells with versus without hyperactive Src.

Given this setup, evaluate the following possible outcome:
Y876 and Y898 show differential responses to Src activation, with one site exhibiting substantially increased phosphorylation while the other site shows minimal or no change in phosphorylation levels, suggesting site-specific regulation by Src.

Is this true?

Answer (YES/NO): NO